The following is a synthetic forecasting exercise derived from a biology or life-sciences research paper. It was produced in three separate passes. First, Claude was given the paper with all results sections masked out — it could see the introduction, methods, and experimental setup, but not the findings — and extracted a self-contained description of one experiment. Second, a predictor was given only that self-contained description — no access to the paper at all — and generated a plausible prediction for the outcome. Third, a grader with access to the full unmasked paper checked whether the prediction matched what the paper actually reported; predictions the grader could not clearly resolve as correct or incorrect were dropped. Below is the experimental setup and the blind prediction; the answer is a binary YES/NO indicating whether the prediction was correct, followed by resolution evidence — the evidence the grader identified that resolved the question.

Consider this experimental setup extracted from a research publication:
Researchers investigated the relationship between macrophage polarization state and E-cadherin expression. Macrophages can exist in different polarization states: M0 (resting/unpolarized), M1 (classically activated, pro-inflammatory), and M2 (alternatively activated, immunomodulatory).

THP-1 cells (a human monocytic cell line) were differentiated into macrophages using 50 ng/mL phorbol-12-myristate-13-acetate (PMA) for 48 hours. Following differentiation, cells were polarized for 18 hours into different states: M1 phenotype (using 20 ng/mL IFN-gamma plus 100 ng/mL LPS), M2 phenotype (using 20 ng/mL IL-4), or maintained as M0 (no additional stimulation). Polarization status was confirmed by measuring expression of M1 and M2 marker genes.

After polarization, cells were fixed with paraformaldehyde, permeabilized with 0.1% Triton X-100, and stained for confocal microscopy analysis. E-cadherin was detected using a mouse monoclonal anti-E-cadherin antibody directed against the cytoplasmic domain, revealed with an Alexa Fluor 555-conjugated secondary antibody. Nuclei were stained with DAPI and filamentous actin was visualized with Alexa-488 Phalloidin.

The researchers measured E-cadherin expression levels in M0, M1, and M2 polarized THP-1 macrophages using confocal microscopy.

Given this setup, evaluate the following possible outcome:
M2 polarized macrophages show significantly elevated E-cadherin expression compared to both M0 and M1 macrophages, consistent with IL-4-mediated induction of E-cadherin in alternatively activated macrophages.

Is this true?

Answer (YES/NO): NO